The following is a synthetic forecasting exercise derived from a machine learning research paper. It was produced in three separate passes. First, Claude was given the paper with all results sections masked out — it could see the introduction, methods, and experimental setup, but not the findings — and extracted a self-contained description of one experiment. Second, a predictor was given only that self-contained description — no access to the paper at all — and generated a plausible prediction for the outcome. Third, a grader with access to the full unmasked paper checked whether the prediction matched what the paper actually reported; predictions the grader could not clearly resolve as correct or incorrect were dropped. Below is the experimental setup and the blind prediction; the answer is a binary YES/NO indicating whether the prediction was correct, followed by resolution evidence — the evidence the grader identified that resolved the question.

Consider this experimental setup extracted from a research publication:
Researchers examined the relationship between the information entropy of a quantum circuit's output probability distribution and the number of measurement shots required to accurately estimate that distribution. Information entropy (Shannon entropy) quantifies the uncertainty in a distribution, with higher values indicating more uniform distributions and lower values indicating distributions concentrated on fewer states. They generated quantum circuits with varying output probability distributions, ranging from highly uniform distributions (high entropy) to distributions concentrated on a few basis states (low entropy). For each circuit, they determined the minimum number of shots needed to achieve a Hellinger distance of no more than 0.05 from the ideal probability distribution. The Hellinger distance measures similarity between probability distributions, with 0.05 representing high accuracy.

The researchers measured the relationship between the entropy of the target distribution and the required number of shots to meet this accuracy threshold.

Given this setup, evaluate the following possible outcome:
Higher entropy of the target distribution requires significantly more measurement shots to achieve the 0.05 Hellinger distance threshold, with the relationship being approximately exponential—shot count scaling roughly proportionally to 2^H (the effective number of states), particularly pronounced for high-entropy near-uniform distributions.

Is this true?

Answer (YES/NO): YES